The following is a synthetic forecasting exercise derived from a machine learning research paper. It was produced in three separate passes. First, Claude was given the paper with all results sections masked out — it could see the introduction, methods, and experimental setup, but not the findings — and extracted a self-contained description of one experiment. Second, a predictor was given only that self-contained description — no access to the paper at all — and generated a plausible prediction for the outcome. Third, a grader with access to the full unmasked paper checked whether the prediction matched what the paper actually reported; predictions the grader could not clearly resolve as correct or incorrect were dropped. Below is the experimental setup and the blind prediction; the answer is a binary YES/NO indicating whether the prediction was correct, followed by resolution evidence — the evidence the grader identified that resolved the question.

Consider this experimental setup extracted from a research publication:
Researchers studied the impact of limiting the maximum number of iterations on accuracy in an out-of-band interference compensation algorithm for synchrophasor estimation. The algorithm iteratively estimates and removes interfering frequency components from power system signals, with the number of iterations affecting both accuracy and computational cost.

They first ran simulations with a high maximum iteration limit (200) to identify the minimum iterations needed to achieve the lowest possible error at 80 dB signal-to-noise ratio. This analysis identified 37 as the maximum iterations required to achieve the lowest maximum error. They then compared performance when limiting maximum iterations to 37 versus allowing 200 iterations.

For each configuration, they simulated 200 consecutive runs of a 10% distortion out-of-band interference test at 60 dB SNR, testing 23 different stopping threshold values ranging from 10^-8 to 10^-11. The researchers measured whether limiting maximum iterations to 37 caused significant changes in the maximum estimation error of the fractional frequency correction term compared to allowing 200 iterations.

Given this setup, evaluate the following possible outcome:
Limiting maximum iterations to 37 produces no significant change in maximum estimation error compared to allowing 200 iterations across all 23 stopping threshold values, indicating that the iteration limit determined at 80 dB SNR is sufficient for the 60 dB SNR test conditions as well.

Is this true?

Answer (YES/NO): YES